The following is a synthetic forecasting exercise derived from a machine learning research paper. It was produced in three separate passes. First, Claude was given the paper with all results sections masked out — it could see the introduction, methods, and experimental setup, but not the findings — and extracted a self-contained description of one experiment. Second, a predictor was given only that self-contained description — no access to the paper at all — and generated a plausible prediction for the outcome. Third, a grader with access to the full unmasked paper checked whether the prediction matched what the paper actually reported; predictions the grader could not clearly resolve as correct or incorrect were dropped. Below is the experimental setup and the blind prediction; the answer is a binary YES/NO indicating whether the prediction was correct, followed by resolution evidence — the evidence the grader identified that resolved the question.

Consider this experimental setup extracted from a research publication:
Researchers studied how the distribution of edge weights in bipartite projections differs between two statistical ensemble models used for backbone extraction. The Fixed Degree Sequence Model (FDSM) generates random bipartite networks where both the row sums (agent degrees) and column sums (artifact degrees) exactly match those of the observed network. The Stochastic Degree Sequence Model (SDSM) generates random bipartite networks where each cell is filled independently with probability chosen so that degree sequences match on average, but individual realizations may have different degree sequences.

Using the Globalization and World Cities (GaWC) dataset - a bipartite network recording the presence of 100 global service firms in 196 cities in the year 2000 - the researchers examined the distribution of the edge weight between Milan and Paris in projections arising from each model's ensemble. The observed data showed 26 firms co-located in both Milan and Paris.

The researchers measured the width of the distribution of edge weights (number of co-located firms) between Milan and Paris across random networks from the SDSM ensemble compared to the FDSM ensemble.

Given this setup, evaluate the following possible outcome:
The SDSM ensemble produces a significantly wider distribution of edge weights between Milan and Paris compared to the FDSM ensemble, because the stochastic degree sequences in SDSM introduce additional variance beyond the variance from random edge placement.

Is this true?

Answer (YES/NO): YES